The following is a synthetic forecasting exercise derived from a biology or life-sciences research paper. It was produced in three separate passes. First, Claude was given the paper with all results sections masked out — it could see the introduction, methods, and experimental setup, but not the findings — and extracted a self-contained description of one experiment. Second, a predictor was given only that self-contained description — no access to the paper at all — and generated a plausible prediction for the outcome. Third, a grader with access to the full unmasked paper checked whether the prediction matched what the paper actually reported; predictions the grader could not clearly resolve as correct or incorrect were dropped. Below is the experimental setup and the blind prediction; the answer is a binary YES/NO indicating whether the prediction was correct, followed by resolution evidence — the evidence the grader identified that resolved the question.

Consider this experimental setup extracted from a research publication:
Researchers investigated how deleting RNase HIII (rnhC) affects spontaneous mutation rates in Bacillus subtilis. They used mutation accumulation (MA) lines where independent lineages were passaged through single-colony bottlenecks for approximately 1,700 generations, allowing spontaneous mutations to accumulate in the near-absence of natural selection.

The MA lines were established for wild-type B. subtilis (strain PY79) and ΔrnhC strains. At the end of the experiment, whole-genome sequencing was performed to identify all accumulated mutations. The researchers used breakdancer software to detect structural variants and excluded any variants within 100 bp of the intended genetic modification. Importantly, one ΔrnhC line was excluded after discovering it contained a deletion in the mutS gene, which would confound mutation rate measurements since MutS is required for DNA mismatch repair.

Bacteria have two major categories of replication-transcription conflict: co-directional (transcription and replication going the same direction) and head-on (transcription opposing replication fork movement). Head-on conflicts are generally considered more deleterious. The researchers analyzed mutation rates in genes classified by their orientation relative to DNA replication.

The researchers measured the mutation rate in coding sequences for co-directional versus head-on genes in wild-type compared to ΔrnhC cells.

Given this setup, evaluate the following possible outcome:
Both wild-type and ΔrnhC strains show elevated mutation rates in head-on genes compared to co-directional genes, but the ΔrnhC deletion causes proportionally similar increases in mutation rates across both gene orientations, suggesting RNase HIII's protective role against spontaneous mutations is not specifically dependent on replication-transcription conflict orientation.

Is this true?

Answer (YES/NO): NO